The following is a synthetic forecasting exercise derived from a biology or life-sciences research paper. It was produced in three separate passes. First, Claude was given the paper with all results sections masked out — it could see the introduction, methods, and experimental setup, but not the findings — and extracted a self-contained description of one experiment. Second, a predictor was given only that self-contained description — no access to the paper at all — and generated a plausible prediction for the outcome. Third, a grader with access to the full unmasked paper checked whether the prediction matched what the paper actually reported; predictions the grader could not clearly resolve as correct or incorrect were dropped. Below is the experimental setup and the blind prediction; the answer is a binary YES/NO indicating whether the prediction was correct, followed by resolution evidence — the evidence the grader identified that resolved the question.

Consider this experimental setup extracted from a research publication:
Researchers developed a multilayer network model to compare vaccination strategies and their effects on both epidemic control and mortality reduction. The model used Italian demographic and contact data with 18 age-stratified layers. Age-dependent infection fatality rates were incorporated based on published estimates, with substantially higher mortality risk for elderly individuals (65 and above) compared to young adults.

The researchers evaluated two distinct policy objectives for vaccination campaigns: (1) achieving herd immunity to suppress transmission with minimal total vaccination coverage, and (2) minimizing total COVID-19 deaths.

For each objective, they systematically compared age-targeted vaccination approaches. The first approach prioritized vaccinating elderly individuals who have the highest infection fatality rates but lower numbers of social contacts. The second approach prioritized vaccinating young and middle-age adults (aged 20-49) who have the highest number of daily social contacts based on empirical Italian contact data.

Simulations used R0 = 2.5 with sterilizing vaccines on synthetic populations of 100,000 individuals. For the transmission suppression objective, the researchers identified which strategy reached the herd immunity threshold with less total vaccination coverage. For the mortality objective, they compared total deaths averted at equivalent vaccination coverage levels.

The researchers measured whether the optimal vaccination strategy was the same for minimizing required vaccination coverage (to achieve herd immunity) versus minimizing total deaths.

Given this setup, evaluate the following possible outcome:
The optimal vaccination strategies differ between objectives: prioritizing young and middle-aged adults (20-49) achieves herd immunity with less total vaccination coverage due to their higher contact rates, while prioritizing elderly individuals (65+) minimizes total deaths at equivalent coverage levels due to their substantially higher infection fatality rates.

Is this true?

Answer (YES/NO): YES